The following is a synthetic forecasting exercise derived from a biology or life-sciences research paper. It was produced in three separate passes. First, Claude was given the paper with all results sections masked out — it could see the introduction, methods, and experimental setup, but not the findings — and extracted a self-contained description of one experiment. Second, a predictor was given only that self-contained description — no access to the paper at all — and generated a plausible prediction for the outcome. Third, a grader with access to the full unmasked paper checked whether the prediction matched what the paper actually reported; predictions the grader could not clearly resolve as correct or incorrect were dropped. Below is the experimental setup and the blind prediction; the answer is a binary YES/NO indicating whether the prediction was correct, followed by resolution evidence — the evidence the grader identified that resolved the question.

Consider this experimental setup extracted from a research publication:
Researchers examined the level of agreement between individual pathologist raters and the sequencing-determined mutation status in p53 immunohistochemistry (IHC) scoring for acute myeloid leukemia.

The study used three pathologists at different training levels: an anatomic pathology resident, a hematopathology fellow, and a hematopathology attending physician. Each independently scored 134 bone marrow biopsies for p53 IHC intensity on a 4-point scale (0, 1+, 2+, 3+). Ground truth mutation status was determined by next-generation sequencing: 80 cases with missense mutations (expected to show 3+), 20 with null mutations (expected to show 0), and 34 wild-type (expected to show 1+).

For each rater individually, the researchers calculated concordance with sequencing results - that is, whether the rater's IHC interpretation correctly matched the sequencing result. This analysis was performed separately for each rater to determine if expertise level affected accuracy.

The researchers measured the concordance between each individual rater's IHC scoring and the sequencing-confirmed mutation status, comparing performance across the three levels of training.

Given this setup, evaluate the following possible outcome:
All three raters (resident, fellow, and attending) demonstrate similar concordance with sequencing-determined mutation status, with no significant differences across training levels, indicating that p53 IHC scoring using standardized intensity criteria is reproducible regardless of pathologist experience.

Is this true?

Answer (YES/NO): NO